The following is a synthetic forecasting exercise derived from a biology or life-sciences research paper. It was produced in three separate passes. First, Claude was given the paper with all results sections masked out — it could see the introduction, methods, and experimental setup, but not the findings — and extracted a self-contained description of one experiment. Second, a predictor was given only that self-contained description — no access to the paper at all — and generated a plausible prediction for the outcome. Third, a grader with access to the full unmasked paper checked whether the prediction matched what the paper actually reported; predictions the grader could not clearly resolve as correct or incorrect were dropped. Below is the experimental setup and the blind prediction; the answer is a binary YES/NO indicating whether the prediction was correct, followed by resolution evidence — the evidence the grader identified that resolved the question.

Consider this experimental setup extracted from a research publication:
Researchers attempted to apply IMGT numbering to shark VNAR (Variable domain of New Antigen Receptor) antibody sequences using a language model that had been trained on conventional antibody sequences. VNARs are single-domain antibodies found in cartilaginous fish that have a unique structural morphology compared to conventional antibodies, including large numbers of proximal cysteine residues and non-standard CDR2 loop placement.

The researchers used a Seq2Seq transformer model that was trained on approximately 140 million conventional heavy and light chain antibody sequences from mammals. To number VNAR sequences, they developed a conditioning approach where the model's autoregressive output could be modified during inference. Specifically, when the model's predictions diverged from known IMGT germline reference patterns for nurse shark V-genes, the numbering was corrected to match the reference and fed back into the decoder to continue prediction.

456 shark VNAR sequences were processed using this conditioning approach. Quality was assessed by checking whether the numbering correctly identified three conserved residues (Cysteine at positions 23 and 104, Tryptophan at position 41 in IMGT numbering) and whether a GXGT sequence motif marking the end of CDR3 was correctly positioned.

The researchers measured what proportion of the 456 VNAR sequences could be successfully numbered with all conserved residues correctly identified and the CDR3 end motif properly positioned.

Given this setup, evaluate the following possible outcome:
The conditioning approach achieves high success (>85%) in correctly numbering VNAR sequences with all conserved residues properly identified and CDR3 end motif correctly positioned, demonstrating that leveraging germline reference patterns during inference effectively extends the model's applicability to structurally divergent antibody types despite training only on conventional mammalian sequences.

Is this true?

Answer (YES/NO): YES